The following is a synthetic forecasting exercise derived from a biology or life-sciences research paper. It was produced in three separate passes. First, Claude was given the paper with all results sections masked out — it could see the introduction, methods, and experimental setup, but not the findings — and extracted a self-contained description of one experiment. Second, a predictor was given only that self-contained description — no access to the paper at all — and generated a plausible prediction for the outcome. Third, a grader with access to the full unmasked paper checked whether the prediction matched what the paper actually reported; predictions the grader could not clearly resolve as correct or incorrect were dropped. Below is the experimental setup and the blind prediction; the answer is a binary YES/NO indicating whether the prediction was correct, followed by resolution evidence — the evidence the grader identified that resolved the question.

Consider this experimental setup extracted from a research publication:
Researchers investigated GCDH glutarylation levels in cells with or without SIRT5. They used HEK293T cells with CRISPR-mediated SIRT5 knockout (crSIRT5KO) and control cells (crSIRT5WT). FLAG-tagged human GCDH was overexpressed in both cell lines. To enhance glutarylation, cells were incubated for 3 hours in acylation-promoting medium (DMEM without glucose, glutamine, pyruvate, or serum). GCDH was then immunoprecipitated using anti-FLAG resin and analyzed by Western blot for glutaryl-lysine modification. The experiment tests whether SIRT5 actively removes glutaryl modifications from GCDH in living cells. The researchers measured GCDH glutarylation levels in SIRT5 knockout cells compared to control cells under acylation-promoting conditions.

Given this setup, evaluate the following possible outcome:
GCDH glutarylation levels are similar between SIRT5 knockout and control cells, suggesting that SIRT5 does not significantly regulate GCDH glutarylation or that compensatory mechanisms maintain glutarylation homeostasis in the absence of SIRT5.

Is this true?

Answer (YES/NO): NO